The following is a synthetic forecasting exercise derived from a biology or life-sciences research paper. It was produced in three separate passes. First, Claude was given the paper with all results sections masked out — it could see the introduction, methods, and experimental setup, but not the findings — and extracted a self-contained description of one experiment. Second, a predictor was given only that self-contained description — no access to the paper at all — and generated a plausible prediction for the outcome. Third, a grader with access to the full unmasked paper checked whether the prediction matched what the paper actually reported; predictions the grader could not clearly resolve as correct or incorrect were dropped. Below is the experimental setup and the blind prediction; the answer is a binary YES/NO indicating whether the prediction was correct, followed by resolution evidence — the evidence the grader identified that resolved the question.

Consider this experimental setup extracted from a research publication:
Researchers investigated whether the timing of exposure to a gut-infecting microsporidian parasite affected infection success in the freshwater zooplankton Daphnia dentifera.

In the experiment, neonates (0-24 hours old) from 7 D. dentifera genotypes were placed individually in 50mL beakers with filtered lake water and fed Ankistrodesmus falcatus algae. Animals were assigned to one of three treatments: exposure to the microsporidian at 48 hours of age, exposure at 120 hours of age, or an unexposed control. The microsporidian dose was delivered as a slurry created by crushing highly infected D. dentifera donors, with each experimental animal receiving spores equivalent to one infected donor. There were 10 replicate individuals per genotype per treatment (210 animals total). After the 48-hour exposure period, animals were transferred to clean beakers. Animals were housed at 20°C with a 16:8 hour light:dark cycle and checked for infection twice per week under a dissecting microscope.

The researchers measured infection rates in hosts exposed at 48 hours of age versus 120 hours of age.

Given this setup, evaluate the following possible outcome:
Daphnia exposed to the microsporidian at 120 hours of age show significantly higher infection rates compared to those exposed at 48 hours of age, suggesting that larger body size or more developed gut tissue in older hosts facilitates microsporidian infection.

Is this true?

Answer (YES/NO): NO